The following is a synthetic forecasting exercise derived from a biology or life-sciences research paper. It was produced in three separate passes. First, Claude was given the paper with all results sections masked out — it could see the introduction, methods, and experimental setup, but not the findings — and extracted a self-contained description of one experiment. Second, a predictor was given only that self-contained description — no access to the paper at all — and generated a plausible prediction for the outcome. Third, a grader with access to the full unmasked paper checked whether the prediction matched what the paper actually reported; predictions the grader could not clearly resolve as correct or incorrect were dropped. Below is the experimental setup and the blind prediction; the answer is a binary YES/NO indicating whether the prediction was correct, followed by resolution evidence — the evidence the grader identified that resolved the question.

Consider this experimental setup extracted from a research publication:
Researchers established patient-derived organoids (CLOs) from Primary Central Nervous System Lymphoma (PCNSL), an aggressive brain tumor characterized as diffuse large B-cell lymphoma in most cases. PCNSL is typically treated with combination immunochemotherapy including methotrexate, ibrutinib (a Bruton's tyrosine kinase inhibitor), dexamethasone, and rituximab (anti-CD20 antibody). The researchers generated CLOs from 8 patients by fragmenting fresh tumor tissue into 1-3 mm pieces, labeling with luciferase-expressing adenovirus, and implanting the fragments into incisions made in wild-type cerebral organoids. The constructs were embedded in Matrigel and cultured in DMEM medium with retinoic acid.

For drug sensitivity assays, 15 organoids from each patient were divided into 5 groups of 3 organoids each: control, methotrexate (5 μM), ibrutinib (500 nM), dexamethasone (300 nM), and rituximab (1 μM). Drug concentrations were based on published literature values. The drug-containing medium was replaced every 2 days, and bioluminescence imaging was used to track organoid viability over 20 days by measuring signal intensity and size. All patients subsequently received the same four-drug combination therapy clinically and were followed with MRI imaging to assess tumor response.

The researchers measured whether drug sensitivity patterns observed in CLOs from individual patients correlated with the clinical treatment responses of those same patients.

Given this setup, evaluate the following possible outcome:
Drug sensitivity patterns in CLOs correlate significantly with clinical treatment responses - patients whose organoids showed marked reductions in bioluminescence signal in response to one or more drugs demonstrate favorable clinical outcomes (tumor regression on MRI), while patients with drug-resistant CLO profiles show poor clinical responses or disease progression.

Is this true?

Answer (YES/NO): YES